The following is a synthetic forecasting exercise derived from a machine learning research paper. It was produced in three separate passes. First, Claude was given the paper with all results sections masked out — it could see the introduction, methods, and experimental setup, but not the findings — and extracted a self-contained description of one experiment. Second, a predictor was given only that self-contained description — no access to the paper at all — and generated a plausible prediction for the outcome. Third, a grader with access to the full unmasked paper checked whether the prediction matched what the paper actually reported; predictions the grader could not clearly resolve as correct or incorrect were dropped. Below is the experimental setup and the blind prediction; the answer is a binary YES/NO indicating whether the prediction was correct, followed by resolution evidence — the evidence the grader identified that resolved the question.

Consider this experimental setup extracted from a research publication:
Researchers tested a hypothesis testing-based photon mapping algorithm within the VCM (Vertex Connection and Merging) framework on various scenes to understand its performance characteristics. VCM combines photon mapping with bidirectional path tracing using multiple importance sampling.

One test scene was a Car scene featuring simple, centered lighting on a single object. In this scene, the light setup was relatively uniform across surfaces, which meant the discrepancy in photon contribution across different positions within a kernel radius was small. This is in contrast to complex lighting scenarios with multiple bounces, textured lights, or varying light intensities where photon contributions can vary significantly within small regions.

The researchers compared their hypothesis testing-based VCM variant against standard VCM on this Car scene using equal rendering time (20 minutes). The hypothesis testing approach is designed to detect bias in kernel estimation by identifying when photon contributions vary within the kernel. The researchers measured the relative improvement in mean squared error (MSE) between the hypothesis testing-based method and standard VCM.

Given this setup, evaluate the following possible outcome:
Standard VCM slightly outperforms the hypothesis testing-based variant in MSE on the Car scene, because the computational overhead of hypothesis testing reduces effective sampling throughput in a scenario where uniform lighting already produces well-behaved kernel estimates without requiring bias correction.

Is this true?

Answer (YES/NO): NO